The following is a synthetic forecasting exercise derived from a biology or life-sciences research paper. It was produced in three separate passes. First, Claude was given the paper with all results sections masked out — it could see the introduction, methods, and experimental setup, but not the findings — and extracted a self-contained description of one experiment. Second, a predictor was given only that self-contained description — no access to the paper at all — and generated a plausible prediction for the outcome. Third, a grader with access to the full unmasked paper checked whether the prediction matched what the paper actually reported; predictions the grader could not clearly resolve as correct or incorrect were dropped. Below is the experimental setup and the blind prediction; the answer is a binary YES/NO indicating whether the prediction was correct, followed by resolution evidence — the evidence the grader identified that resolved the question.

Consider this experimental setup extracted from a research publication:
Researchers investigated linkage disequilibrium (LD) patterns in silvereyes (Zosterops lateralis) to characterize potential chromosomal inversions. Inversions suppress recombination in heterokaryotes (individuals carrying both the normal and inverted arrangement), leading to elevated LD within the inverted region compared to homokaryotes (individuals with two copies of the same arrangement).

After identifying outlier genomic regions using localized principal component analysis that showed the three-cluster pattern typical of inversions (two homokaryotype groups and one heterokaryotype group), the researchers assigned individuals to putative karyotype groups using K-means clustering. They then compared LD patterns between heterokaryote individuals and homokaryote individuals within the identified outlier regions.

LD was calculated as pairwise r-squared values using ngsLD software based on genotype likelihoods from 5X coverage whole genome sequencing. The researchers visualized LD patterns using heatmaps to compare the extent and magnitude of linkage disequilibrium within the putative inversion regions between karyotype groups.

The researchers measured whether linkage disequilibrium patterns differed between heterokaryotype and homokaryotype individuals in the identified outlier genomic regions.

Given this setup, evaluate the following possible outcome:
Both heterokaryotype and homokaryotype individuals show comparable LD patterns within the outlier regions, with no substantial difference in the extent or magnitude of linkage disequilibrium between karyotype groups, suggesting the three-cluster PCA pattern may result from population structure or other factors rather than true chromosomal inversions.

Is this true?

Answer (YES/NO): NO